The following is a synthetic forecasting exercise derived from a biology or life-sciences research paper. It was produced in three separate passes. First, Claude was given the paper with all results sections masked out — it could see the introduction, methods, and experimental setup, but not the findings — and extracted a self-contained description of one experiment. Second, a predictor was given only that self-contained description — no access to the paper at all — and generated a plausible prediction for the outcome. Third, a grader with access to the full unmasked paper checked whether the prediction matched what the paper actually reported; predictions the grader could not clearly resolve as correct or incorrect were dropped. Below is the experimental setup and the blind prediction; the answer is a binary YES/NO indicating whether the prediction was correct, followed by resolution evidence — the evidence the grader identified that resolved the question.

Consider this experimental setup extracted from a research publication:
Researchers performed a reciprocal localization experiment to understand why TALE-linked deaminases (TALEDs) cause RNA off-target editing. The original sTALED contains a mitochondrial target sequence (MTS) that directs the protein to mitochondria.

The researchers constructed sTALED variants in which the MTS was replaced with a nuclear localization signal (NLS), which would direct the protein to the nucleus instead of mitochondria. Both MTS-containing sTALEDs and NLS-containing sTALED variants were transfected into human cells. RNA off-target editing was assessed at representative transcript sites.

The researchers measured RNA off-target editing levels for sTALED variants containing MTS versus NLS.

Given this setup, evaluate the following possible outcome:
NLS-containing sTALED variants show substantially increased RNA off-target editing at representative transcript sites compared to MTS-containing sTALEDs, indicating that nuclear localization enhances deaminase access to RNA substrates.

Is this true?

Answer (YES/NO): NO